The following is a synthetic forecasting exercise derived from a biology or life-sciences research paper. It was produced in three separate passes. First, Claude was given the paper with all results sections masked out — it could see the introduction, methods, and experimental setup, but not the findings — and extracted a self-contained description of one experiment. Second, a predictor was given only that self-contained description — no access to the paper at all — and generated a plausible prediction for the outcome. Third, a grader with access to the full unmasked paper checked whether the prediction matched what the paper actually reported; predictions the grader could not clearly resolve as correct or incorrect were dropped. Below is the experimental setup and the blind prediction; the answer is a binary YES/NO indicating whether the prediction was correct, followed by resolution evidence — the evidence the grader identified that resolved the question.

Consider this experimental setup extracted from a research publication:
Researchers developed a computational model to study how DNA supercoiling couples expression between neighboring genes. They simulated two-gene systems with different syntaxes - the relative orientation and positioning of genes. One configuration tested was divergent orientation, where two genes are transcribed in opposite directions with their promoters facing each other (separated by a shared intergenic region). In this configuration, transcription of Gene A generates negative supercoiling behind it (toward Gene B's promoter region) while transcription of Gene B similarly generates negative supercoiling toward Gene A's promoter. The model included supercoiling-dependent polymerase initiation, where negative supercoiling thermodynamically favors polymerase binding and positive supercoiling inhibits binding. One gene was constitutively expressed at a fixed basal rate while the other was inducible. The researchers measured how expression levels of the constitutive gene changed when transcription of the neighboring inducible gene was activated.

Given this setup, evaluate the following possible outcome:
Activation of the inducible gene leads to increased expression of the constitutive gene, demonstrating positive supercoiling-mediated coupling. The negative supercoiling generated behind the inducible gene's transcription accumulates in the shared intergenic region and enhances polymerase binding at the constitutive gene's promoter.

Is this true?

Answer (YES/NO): NO